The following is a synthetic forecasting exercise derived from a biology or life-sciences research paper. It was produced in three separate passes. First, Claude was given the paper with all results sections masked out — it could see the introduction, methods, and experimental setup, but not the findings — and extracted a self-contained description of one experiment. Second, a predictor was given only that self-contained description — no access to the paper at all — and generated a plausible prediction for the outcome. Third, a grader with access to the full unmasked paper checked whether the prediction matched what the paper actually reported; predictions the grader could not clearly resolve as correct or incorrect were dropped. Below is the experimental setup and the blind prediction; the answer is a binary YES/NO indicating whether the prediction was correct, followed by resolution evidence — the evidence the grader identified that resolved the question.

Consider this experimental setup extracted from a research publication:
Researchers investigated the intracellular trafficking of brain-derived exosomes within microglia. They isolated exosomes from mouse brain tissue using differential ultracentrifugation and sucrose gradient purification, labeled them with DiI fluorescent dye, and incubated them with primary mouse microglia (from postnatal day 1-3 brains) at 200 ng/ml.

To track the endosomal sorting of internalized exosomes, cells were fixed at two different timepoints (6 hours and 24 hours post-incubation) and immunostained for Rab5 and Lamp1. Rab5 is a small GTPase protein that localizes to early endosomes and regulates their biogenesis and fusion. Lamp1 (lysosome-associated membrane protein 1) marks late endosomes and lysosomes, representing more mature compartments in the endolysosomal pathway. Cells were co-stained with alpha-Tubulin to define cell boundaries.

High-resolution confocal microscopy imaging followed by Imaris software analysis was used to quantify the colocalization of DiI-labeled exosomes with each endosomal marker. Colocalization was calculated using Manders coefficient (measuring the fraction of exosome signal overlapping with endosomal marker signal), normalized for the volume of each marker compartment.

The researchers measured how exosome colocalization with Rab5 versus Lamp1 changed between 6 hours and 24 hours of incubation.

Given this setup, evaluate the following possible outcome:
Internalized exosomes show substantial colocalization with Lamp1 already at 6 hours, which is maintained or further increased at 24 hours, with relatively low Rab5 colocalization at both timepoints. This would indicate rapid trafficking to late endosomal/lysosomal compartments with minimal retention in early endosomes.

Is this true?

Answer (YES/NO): NO